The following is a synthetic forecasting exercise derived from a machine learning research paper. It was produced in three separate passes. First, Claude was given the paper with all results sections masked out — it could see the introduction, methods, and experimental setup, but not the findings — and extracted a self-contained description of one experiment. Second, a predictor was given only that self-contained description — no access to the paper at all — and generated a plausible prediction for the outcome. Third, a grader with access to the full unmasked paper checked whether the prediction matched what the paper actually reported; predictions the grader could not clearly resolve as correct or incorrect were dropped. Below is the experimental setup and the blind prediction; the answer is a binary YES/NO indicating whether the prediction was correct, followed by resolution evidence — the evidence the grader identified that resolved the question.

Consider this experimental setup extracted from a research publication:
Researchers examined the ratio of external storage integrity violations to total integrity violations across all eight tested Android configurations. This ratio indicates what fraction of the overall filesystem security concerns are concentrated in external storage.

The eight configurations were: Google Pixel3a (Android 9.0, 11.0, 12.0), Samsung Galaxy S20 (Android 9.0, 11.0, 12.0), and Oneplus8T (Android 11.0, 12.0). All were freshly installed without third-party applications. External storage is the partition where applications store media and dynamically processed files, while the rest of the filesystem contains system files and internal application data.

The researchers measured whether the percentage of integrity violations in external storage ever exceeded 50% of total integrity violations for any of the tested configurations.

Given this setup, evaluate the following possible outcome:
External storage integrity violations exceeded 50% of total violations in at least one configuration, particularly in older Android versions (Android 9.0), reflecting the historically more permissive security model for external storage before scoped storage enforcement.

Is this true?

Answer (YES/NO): NO